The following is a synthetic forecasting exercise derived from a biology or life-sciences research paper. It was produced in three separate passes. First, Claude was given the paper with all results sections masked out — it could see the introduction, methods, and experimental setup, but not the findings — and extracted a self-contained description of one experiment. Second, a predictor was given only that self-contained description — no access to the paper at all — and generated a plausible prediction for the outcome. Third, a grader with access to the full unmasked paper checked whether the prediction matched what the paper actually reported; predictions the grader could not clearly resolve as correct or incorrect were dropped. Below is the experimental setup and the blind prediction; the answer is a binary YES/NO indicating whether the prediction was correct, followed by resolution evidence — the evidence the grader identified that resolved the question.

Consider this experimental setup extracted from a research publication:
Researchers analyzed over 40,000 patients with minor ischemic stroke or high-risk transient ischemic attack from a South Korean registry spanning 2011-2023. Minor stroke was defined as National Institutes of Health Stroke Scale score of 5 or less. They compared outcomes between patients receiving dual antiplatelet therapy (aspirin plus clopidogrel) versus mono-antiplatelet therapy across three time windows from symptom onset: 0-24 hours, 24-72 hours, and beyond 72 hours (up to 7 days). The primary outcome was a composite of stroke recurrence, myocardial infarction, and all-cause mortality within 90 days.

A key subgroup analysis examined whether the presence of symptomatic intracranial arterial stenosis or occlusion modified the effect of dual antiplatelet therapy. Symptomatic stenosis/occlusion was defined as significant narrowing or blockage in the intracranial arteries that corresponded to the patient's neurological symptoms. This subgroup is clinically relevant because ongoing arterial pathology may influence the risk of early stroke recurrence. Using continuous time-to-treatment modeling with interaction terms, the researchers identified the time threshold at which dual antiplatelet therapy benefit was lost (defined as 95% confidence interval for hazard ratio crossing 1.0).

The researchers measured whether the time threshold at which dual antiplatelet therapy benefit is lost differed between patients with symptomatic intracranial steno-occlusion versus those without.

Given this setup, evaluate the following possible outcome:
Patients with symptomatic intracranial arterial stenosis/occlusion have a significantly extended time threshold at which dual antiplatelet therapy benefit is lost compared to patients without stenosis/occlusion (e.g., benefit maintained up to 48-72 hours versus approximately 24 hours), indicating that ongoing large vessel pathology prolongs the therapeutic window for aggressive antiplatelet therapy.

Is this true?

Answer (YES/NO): NO